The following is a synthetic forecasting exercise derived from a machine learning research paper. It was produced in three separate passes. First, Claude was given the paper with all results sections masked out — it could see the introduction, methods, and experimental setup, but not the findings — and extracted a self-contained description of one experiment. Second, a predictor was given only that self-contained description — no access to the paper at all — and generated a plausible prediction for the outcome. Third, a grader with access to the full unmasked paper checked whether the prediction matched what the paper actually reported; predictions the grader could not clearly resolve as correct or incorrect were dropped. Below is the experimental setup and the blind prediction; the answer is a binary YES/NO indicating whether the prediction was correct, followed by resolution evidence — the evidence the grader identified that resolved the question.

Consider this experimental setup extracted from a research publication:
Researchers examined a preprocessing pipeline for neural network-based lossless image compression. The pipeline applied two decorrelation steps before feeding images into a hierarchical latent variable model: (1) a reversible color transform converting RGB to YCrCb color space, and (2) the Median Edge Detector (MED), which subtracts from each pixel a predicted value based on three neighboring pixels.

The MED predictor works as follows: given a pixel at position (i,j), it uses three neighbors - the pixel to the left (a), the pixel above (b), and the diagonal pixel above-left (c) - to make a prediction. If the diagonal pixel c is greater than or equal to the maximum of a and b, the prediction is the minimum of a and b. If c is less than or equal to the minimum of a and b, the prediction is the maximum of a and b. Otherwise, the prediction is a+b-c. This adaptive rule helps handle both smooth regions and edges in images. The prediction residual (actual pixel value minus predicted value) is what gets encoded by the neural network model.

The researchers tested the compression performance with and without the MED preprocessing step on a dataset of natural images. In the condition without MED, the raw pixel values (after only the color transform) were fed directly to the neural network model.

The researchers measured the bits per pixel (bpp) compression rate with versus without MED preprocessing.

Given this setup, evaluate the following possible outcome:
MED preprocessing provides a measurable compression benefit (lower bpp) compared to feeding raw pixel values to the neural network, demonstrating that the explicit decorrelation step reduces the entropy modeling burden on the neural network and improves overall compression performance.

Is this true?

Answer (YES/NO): NO